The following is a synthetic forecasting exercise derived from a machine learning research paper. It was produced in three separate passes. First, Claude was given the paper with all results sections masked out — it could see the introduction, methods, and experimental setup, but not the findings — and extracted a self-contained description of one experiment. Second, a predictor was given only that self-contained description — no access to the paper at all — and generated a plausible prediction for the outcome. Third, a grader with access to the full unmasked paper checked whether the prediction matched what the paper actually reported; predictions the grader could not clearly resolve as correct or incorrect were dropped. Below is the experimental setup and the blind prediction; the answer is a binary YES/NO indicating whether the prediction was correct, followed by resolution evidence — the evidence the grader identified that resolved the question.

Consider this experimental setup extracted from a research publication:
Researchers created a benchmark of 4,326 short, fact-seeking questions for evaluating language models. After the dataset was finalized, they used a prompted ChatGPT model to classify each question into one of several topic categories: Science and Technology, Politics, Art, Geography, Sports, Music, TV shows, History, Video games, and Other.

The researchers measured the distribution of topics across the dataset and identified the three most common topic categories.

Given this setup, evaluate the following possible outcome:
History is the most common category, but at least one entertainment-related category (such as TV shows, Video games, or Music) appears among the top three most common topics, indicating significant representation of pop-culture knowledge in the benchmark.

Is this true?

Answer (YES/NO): NO